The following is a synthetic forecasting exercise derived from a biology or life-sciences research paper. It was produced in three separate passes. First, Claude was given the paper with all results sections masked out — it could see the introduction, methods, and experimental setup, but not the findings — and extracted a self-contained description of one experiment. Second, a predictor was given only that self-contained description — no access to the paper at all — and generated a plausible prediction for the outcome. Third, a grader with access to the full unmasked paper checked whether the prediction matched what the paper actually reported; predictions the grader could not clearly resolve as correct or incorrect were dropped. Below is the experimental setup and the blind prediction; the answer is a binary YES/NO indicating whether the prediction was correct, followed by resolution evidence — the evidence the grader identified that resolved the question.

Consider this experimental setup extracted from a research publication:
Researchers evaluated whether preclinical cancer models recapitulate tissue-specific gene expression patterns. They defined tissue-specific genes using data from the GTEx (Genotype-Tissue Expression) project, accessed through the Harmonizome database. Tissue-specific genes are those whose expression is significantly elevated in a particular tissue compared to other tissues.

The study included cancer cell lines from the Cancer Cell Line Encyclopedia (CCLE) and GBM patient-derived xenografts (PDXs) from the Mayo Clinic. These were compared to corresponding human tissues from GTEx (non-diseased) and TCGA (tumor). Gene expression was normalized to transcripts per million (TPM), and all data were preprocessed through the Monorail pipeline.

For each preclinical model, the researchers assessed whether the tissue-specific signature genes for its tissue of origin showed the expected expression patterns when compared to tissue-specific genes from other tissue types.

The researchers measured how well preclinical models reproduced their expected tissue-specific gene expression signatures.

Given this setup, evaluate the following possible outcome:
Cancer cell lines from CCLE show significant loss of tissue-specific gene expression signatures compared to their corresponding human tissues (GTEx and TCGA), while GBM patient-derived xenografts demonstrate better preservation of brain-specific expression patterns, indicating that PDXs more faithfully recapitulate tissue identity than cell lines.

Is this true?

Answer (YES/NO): YES